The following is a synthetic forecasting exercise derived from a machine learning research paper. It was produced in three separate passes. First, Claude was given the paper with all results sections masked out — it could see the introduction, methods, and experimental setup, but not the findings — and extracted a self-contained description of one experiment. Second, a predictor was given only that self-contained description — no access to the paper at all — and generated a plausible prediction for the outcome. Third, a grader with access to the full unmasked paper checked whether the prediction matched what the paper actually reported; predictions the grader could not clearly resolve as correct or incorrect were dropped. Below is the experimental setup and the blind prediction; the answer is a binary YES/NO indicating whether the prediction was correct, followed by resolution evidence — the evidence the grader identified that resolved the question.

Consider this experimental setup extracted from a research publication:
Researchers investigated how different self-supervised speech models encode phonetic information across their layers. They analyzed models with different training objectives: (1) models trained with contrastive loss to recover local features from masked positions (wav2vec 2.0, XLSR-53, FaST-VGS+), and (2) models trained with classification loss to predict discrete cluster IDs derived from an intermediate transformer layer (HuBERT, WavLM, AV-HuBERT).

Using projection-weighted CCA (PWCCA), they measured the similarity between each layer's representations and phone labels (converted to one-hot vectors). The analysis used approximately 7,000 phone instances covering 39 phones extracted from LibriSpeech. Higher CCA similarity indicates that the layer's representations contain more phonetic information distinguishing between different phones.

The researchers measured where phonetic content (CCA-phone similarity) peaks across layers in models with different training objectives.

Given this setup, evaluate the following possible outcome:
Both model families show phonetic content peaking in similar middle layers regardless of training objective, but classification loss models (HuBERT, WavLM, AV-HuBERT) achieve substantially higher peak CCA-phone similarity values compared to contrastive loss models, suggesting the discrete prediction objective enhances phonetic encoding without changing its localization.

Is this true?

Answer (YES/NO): NO